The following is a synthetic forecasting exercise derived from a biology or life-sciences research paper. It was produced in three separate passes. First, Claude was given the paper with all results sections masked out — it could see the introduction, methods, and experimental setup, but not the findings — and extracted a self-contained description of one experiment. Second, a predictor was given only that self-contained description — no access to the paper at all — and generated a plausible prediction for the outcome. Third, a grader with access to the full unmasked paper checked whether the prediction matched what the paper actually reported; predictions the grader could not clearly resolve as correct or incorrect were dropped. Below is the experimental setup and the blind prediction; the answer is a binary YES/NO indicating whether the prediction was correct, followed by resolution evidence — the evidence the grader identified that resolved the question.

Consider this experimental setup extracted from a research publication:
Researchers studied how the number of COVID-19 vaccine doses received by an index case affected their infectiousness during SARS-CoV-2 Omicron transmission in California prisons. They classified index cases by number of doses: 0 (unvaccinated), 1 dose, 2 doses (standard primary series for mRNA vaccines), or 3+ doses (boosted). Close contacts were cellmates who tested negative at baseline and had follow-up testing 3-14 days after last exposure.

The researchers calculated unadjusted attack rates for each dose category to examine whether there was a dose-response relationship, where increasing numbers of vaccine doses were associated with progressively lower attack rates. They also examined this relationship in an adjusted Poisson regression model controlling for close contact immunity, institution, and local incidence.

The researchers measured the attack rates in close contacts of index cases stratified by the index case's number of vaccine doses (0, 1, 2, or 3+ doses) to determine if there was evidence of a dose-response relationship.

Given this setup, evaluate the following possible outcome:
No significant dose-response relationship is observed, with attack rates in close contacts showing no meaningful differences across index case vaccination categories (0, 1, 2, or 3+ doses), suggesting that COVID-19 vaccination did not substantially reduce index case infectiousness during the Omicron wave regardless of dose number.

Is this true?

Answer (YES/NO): NO